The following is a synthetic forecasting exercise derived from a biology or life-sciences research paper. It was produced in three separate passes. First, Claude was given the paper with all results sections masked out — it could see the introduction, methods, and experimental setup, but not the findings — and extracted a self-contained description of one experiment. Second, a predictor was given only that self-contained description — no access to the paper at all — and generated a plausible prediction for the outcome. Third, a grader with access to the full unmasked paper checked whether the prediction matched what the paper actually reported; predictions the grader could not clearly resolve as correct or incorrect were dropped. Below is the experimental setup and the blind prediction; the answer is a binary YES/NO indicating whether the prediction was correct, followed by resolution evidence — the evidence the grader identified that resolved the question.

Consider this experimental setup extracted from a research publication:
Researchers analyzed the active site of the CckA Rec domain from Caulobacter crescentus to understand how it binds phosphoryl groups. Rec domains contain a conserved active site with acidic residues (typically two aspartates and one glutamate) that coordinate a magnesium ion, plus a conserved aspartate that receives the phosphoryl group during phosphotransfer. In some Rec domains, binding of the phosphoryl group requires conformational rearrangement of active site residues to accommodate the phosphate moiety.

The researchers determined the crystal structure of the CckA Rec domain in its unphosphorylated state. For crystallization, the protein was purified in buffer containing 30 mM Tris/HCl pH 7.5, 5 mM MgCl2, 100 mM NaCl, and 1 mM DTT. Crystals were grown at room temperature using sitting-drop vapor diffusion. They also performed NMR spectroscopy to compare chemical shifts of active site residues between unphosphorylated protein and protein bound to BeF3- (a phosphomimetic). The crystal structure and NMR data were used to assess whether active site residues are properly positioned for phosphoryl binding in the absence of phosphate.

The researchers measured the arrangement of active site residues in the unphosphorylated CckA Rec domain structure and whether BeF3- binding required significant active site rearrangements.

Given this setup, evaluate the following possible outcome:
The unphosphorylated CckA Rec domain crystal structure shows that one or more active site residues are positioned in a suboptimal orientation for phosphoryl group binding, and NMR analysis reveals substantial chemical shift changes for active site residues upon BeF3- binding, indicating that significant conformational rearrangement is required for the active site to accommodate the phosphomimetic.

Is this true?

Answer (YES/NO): NO